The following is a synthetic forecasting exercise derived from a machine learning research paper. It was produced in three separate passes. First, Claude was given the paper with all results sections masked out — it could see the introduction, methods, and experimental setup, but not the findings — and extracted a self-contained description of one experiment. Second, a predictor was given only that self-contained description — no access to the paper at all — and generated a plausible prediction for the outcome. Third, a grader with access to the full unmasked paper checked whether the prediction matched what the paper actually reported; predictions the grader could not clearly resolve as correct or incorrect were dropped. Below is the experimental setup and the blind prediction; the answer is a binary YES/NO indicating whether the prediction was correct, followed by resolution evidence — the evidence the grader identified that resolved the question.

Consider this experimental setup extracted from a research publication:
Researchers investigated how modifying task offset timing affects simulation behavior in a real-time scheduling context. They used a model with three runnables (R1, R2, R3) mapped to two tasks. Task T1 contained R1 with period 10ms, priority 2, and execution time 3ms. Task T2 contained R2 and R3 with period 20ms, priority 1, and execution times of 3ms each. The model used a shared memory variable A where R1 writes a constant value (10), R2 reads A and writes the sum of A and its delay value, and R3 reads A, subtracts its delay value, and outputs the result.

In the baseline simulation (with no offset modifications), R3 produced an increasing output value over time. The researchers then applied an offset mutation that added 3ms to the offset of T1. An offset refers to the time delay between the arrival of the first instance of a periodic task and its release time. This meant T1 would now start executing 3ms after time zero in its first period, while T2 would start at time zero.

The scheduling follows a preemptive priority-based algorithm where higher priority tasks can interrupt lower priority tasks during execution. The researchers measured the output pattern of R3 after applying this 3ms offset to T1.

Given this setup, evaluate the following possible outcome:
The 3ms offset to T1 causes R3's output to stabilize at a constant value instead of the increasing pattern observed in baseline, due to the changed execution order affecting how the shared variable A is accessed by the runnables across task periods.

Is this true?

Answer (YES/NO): NO